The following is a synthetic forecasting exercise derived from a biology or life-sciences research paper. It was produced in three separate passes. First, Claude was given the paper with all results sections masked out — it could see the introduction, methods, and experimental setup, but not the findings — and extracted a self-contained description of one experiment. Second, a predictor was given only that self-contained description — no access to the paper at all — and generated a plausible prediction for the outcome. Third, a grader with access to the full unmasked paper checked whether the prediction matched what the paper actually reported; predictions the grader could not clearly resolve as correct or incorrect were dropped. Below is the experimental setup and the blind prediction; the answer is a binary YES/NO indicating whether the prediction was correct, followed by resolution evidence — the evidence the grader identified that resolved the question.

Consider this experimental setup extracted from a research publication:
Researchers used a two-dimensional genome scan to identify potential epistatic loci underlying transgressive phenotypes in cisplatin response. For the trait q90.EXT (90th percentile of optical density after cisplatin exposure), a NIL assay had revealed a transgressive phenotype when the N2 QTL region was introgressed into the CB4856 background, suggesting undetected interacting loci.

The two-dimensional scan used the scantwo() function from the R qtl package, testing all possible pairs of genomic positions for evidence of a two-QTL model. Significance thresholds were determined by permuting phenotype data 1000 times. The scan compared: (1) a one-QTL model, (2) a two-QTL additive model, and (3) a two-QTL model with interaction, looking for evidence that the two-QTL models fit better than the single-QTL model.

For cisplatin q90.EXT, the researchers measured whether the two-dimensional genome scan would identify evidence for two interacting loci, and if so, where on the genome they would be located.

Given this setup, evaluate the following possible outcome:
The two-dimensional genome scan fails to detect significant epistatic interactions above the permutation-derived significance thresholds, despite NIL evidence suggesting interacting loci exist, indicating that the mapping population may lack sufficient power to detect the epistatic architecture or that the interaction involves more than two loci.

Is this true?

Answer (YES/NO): YES